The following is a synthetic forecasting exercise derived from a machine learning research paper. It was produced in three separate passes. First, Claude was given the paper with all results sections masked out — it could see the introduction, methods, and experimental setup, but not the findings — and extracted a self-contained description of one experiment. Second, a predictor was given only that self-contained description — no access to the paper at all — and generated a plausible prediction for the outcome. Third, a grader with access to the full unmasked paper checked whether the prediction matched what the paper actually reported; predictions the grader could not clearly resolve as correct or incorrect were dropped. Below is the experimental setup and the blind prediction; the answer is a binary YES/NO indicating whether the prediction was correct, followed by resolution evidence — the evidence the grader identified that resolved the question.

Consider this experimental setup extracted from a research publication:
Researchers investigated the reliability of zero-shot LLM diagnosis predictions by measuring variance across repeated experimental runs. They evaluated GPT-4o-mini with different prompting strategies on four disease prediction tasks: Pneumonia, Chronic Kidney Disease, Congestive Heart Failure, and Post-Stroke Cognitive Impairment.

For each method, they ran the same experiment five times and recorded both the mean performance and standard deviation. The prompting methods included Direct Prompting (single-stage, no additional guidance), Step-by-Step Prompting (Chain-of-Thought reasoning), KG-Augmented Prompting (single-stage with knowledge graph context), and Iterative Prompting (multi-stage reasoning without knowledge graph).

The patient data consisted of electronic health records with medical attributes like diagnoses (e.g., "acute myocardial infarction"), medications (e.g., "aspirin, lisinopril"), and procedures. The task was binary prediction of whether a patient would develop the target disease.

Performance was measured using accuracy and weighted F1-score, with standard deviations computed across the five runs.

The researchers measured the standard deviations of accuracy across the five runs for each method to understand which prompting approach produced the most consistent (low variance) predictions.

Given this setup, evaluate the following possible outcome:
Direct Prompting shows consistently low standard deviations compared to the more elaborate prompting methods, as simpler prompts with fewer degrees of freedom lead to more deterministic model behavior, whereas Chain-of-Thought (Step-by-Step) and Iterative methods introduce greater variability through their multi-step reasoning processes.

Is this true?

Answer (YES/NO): NO